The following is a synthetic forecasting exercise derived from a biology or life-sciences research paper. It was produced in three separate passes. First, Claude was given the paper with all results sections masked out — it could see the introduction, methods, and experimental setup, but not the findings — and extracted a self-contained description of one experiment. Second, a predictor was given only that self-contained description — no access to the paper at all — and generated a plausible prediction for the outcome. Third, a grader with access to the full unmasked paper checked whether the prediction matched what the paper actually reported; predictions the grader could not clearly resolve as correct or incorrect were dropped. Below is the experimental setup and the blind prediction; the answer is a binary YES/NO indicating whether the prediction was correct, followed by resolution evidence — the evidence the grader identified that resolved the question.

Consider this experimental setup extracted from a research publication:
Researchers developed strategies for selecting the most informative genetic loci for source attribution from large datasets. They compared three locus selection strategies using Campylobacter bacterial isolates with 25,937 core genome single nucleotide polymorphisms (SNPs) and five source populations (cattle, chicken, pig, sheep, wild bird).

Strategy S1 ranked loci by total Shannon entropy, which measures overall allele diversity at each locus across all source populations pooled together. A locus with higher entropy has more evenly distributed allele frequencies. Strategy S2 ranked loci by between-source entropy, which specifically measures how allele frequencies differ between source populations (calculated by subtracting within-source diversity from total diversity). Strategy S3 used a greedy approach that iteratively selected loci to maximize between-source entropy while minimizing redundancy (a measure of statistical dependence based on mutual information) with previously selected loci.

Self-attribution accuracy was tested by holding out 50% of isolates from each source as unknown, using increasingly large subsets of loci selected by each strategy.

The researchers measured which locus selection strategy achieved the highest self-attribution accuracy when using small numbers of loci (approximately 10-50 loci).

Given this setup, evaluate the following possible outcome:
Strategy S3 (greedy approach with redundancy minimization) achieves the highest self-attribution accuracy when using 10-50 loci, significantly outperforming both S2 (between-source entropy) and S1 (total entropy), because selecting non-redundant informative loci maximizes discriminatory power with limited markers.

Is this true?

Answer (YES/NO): NO